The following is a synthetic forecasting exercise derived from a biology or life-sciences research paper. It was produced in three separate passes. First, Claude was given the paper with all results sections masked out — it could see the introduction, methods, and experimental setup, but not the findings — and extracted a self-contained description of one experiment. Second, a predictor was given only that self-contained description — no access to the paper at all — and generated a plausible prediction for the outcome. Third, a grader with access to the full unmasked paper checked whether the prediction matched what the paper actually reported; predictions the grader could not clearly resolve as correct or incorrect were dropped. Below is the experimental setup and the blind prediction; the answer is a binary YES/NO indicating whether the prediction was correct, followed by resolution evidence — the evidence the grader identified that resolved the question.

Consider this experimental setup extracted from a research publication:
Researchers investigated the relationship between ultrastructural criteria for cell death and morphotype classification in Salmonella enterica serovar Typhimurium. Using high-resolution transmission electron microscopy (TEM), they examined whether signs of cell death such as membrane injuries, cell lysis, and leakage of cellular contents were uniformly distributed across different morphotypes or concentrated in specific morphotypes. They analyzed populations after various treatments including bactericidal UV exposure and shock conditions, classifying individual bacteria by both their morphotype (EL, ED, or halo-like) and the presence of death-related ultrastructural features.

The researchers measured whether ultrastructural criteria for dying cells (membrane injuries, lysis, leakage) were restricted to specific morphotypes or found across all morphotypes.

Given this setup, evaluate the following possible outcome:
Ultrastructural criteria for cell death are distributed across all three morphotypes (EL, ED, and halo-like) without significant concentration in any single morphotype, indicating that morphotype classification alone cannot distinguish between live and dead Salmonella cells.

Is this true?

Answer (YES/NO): NO